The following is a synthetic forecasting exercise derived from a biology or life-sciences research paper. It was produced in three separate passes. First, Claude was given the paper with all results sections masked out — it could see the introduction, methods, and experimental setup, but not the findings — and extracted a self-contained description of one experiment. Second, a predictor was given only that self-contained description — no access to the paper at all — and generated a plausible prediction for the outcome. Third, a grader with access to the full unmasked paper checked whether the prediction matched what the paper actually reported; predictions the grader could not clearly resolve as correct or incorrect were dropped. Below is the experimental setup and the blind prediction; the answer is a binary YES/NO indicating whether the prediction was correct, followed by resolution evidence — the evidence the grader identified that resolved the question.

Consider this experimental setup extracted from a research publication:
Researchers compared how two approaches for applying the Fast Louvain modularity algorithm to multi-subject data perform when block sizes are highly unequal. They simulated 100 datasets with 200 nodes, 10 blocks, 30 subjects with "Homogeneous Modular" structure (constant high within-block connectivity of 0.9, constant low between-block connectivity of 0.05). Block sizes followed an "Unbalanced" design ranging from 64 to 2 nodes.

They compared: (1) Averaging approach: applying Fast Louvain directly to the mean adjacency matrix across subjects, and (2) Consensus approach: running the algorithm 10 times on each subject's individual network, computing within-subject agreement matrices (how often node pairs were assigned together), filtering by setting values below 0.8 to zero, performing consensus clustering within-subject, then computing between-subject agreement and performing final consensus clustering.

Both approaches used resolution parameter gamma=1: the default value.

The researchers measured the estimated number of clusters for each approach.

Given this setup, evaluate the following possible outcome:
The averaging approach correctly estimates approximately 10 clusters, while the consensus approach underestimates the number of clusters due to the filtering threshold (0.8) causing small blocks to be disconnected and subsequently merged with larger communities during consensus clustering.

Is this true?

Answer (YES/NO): NO